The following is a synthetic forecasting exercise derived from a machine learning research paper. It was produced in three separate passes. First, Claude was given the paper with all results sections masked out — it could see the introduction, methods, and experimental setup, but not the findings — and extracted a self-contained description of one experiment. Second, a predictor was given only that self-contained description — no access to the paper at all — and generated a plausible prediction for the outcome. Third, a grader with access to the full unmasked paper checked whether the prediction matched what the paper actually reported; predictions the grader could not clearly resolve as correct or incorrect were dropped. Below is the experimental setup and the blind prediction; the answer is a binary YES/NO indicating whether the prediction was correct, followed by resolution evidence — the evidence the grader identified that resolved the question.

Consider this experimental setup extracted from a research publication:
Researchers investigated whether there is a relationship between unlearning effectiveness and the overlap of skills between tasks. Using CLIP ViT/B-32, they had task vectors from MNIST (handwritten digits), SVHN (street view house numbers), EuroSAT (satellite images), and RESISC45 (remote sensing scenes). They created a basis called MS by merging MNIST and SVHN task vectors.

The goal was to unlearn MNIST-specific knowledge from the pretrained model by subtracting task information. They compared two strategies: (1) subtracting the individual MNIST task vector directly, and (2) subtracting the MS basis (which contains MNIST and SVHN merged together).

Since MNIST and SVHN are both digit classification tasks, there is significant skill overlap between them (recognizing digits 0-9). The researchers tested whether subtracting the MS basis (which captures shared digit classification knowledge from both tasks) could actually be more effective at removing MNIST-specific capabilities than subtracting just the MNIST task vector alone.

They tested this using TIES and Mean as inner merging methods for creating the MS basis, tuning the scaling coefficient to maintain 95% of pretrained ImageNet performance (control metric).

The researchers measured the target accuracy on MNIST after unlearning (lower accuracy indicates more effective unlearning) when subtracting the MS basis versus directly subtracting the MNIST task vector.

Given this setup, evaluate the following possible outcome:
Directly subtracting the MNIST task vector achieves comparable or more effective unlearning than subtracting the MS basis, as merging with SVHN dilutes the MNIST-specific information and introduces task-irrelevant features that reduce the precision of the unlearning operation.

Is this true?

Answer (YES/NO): NO